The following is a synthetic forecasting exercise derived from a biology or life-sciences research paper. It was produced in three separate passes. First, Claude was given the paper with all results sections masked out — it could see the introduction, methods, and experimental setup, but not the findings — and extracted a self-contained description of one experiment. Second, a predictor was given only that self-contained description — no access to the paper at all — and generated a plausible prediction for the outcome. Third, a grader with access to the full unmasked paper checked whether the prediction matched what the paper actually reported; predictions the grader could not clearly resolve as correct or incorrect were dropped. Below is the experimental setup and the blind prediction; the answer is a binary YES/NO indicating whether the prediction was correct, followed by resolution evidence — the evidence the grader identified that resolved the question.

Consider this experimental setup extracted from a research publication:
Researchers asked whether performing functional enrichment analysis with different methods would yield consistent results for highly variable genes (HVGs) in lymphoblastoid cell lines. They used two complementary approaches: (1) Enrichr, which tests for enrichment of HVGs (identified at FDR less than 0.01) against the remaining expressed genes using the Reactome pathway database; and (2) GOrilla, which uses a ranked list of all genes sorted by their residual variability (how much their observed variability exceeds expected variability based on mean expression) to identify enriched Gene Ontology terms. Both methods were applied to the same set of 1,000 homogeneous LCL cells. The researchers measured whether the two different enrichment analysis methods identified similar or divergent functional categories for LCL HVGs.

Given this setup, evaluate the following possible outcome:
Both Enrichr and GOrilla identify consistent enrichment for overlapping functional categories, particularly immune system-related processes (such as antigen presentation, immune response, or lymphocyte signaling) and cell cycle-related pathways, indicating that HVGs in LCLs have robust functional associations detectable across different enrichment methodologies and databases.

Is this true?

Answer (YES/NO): NO